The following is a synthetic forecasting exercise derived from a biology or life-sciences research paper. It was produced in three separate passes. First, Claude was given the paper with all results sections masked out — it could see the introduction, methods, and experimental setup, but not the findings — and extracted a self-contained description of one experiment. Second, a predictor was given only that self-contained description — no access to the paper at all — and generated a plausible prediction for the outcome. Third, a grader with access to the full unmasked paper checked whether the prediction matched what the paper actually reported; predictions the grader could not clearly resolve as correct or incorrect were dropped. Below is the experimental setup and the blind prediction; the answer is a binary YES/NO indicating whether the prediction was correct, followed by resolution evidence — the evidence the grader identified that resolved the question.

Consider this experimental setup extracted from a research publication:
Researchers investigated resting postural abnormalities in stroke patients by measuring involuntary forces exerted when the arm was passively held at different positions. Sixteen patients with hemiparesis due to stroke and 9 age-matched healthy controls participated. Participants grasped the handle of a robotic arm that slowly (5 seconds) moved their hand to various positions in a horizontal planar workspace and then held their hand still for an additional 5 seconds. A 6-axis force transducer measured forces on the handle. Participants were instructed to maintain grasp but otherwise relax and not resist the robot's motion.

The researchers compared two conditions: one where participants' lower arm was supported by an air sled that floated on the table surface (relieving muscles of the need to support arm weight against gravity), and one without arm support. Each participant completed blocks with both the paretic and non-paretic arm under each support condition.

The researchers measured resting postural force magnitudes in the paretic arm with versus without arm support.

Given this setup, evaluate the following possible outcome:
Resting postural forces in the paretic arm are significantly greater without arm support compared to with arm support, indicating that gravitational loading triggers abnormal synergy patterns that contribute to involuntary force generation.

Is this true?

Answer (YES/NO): YES